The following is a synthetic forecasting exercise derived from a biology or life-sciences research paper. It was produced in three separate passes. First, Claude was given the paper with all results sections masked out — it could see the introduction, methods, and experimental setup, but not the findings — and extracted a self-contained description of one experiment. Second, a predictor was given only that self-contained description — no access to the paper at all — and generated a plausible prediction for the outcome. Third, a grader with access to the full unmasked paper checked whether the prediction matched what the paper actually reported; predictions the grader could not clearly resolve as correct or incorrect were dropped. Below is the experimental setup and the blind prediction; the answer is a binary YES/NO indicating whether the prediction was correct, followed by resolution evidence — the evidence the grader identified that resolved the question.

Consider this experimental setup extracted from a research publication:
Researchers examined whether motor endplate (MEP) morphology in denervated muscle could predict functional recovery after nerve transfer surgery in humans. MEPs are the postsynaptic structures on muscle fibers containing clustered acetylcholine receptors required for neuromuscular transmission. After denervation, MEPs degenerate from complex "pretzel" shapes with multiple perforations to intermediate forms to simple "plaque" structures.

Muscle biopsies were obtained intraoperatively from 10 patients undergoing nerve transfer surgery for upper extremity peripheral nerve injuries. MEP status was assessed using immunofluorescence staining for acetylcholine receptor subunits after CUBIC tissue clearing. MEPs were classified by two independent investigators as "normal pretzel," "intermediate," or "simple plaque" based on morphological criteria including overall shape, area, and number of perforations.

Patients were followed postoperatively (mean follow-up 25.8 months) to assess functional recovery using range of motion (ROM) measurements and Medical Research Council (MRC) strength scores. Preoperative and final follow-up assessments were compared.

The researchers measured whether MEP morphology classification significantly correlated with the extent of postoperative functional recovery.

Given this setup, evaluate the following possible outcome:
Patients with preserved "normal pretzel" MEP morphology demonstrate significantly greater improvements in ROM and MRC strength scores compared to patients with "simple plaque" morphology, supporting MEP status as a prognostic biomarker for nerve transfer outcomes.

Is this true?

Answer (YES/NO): NO